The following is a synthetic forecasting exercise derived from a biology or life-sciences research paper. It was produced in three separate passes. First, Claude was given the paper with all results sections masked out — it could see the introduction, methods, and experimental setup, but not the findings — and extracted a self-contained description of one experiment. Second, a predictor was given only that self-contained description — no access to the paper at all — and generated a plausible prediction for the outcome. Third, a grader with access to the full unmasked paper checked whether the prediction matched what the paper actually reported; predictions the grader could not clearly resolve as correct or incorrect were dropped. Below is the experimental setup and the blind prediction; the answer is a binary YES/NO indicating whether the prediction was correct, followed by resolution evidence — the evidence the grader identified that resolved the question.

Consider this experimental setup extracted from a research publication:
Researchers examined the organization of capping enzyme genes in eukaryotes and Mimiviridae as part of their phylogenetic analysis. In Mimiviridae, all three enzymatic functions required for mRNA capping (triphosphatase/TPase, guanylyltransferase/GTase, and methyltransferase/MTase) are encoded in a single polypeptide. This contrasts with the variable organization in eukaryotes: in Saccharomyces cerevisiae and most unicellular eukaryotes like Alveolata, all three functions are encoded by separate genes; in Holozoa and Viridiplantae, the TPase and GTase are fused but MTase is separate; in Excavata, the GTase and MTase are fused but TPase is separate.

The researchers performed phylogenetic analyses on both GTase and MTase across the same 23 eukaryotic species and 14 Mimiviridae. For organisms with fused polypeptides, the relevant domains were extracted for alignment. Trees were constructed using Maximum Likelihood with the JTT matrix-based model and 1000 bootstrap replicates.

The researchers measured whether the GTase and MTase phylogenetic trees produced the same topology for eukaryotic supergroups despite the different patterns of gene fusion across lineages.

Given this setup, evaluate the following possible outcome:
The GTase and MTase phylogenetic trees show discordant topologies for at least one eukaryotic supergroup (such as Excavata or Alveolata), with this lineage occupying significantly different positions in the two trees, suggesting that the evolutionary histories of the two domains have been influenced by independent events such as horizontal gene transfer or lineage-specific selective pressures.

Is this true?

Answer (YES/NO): NO